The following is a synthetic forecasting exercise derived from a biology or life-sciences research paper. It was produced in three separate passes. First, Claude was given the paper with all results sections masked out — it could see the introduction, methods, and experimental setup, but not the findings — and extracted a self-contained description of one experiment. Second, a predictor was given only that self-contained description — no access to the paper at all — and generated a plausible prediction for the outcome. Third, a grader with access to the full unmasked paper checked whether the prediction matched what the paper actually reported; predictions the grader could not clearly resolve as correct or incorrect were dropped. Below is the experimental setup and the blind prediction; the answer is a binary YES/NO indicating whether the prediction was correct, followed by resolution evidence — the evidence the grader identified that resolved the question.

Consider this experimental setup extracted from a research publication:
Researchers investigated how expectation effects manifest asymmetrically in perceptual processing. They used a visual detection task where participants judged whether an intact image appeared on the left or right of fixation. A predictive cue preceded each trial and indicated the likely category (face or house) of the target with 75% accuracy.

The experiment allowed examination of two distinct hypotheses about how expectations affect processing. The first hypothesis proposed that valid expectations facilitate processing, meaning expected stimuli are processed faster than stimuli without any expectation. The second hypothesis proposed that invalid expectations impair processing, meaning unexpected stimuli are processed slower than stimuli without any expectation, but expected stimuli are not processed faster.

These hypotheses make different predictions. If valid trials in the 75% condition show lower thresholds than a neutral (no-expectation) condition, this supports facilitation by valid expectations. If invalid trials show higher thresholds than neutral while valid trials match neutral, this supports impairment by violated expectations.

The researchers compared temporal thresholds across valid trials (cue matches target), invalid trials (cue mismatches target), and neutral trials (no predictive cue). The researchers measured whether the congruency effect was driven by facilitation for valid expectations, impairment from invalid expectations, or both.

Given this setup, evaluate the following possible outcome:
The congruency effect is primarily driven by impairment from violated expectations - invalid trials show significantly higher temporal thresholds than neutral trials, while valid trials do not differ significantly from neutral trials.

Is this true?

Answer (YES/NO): YES